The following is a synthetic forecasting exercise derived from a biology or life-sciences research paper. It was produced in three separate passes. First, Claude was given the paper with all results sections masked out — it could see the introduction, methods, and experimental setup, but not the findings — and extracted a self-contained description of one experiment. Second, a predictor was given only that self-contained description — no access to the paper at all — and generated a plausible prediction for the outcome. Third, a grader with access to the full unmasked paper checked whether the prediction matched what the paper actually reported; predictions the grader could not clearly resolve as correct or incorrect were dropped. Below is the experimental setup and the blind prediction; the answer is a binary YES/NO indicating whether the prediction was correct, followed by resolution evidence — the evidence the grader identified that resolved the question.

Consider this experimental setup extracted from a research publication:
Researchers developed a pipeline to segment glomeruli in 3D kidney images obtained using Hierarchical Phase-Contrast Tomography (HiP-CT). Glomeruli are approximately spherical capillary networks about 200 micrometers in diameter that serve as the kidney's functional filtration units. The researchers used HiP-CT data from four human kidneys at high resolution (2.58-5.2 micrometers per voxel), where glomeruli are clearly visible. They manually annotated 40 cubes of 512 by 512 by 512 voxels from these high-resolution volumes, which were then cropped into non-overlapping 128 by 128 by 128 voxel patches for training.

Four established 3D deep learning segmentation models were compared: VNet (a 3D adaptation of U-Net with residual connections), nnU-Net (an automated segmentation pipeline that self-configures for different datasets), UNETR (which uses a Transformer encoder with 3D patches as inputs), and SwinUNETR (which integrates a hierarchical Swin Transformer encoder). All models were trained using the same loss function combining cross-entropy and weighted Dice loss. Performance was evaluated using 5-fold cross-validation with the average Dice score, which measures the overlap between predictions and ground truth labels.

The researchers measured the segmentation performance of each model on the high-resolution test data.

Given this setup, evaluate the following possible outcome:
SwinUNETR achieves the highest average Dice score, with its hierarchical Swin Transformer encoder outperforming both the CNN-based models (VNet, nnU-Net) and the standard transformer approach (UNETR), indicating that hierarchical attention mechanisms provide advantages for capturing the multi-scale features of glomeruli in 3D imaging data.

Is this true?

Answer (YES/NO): NO